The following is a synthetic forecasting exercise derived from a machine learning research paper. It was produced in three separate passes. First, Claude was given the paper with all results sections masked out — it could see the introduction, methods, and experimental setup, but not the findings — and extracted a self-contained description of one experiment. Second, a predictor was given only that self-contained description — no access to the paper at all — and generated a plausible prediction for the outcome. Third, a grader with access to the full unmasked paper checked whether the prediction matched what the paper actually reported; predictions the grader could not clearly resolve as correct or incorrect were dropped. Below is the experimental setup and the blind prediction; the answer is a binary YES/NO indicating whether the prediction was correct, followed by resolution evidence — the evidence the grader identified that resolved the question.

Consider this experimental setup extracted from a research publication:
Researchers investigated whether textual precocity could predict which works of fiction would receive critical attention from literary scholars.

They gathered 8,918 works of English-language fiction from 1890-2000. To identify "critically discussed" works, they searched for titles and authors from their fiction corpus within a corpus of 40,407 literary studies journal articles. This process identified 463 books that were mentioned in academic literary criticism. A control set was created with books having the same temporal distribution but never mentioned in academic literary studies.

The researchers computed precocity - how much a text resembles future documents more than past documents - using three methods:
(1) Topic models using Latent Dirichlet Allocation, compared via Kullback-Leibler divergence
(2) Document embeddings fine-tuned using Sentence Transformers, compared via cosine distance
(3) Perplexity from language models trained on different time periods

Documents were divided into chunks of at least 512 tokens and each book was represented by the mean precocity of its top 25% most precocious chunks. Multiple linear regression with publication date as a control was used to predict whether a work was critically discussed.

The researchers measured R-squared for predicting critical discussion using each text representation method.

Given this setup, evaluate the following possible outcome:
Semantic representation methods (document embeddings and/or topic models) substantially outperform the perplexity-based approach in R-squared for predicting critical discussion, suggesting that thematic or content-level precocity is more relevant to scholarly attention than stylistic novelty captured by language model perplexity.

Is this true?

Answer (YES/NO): NO